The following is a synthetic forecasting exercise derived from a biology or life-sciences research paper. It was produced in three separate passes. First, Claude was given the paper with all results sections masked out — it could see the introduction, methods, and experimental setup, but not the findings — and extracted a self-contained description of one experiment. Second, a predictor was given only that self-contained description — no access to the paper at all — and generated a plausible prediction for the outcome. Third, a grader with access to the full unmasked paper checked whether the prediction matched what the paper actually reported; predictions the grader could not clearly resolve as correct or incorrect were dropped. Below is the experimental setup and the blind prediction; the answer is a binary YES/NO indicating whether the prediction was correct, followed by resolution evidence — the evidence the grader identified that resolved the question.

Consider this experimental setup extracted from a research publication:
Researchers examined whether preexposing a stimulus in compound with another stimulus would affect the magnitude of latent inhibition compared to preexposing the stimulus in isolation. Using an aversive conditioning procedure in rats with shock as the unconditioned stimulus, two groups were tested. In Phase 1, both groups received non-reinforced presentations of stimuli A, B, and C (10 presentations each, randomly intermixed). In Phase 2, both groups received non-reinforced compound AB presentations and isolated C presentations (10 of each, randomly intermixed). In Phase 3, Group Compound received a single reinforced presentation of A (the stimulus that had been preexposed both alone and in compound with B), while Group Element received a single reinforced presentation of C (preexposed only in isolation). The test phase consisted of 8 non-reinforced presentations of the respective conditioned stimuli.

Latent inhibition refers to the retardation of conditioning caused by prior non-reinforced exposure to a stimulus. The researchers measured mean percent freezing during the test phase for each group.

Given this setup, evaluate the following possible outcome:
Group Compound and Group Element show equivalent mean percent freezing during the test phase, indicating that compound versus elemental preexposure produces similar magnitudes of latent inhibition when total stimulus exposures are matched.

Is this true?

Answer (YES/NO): NO